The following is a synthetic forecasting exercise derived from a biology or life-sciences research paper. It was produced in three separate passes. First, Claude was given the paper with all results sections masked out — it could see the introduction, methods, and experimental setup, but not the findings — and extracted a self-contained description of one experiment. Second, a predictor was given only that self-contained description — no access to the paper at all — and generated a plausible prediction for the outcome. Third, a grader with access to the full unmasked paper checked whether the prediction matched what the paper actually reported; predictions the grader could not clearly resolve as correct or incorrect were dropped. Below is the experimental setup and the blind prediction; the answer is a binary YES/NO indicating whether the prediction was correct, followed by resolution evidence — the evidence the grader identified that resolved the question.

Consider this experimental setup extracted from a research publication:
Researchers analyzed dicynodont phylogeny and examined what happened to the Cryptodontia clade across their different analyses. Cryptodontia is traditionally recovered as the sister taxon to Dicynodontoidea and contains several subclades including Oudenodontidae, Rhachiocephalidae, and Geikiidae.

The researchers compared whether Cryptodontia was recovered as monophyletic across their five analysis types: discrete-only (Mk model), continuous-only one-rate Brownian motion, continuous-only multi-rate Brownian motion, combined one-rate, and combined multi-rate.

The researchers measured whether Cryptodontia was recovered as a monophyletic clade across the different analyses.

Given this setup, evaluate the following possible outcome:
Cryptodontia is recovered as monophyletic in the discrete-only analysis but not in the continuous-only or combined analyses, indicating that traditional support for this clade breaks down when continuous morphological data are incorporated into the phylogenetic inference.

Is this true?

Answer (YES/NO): YES